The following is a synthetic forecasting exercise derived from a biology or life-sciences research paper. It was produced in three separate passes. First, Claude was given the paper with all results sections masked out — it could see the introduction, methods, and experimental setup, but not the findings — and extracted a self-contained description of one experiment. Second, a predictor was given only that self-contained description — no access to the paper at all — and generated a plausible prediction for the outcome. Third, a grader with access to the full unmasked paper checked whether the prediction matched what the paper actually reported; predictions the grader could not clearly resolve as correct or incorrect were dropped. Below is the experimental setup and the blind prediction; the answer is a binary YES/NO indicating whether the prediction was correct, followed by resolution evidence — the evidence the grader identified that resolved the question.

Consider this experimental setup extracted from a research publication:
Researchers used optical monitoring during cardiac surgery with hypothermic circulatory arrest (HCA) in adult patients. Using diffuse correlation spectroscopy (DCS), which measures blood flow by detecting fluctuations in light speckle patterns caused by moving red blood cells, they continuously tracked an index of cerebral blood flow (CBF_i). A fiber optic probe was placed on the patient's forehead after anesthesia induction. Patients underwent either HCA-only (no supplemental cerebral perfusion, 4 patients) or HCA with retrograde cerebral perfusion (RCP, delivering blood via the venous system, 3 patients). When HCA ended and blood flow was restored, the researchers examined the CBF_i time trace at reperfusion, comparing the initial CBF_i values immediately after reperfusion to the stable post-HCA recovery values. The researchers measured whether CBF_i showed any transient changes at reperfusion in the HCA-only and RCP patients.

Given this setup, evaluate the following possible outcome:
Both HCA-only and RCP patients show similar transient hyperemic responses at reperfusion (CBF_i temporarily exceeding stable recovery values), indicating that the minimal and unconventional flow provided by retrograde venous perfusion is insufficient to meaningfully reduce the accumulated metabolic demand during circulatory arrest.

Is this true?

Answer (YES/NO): YES